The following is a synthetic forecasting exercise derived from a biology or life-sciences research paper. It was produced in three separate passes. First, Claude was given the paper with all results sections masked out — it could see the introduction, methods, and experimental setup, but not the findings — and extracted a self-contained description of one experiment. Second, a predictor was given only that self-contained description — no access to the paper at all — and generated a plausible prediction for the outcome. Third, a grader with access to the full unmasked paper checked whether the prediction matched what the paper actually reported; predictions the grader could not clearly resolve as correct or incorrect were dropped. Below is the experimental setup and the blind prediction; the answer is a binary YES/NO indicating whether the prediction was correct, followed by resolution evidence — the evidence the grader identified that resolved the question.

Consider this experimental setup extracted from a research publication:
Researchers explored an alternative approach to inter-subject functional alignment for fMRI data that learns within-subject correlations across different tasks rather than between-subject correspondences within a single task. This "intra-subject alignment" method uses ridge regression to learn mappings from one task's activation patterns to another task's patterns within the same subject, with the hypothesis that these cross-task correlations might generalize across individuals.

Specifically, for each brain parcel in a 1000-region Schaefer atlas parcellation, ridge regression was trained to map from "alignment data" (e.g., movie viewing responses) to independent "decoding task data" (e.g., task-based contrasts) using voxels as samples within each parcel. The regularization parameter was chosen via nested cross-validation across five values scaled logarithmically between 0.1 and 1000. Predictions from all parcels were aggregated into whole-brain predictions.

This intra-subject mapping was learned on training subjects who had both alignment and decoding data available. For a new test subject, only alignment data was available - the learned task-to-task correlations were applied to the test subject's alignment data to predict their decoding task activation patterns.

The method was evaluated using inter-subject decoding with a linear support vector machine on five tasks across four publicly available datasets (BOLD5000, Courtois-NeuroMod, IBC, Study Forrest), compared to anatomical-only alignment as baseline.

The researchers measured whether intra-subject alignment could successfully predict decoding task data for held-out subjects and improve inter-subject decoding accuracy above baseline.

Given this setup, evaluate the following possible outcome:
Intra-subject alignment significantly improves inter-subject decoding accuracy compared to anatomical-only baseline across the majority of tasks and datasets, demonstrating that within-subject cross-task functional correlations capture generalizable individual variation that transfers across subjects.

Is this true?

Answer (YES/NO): NO